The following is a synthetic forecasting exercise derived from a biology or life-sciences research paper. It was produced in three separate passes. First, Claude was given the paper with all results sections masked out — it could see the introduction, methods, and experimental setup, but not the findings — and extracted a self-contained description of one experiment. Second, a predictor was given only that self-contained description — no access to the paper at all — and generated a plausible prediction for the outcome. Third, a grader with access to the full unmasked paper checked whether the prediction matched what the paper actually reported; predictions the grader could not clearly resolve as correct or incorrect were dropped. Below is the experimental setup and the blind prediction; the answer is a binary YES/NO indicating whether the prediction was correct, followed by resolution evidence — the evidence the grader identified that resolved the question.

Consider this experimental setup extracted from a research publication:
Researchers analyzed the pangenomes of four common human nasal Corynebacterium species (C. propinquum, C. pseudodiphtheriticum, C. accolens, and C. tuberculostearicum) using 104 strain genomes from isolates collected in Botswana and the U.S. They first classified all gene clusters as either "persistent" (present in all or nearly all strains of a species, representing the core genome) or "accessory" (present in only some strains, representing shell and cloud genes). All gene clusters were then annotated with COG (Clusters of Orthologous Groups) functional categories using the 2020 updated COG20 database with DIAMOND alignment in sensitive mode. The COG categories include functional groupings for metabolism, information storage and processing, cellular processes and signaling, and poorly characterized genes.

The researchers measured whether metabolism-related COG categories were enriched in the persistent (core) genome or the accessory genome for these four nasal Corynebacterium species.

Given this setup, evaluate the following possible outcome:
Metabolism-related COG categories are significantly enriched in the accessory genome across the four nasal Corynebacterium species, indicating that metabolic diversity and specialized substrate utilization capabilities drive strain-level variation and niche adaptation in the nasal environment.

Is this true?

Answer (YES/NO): NO